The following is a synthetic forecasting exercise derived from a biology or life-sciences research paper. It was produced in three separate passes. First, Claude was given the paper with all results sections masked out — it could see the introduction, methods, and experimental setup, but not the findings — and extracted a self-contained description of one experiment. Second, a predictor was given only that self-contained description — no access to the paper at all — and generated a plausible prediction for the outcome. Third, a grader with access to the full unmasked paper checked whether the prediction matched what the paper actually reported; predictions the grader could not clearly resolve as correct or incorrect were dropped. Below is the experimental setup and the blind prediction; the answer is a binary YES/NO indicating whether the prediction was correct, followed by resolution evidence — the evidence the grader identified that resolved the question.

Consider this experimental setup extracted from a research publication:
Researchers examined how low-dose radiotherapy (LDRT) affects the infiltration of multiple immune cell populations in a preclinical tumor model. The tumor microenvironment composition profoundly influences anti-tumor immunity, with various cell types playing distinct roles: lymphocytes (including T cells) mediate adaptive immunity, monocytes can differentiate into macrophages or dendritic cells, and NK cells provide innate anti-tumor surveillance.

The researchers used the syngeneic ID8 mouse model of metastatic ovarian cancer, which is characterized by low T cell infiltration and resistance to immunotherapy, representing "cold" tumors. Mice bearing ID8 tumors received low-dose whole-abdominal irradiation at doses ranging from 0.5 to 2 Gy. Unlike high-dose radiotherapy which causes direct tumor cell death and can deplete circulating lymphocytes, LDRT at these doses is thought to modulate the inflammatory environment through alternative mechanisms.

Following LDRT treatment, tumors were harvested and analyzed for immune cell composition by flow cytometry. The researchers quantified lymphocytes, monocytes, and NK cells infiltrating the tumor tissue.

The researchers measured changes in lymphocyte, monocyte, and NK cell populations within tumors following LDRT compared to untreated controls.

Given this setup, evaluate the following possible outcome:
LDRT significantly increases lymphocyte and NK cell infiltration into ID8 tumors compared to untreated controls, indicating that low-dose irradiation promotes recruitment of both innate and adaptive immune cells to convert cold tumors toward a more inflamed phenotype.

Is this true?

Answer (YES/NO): YES